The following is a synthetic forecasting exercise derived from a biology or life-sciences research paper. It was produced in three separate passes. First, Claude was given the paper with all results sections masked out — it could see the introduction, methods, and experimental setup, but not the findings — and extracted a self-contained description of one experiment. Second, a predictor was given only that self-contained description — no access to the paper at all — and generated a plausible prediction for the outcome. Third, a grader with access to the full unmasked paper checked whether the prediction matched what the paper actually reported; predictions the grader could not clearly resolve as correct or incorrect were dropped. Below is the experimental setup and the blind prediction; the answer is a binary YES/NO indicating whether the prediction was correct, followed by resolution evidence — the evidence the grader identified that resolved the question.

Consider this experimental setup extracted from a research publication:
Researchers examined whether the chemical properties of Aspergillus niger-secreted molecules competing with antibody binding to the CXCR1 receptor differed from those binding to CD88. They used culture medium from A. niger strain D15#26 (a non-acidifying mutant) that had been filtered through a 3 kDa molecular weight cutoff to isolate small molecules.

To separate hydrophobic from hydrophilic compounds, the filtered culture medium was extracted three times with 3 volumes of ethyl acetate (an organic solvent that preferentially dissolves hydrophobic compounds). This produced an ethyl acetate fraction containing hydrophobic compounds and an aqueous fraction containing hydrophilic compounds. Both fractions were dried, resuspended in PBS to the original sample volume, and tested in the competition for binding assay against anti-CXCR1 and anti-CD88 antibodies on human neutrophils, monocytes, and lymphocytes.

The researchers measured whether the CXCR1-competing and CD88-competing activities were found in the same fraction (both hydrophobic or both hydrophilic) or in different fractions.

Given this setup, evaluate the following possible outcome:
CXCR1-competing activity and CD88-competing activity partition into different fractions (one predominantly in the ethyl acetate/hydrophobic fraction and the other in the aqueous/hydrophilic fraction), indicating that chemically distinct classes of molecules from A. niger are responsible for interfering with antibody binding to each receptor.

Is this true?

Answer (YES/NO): NO